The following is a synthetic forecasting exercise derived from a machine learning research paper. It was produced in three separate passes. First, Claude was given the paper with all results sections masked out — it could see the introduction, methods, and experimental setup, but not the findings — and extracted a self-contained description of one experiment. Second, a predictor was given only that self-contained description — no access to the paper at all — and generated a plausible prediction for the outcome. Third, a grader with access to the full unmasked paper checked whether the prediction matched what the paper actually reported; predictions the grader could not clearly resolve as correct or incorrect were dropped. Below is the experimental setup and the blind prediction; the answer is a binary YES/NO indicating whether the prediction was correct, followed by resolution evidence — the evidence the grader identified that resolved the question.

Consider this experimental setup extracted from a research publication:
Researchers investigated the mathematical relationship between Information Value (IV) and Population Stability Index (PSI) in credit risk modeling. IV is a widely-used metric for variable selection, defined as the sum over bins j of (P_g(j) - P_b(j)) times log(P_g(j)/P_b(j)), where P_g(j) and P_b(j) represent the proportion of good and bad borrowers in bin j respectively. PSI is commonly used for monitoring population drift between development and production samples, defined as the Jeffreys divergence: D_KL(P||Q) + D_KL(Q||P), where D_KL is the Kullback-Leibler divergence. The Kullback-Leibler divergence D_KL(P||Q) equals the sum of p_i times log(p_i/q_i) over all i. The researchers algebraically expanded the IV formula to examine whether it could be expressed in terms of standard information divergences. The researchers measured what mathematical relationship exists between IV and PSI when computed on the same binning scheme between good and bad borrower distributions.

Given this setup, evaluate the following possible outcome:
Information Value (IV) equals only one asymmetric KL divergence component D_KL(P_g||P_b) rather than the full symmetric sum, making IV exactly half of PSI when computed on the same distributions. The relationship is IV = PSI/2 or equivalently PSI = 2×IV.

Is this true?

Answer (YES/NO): NO